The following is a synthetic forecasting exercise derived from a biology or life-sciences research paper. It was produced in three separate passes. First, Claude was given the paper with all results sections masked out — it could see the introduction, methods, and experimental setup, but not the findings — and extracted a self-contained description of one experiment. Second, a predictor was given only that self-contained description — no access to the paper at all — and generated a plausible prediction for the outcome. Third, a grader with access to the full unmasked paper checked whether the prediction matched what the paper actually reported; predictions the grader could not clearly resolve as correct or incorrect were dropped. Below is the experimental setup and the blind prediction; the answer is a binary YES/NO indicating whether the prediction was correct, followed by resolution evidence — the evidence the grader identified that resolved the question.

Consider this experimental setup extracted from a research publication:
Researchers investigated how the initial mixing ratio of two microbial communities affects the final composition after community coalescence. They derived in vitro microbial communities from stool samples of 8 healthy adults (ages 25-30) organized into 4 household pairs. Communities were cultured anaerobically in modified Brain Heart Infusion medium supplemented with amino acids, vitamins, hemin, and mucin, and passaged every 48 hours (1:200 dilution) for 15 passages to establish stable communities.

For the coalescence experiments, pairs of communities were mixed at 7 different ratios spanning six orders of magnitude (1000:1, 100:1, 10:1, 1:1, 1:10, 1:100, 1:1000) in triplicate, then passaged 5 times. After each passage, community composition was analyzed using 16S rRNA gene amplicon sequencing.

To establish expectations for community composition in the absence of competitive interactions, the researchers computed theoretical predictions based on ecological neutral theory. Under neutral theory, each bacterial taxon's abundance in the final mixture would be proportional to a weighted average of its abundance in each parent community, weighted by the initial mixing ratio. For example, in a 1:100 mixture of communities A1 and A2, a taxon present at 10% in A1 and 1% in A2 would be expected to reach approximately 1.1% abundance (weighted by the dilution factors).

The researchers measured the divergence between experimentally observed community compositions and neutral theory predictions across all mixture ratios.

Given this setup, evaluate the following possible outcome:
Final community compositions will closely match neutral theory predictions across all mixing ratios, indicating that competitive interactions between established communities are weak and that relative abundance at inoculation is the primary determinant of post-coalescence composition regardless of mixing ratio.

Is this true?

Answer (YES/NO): NO